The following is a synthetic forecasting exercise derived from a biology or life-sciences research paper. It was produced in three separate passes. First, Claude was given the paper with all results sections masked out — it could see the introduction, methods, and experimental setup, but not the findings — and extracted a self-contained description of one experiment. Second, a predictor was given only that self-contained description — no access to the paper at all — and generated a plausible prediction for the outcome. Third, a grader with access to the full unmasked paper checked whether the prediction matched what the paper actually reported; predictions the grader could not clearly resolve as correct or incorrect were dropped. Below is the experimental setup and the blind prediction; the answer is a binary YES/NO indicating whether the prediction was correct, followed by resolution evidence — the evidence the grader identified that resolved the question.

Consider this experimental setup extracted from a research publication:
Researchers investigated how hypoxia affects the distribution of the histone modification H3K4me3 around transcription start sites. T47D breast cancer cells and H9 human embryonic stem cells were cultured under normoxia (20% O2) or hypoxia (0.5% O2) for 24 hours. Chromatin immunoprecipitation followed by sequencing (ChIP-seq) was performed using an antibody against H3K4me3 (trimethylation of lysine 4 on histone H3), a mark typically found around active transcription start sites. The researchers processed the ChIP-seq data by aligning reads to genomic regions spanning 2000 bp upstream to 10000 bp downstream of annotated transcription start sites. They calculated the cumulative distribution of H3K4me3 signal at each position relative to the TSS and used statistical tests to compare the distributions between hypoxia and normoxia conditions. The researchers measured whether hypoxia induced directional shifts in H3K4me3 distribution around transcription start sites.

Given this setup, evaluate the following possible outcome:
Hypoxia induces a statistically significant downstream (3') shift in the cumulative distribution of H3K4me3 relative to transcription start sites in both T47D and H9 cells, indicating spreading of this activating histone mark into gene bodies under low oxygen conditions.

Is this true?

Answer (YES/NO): NO